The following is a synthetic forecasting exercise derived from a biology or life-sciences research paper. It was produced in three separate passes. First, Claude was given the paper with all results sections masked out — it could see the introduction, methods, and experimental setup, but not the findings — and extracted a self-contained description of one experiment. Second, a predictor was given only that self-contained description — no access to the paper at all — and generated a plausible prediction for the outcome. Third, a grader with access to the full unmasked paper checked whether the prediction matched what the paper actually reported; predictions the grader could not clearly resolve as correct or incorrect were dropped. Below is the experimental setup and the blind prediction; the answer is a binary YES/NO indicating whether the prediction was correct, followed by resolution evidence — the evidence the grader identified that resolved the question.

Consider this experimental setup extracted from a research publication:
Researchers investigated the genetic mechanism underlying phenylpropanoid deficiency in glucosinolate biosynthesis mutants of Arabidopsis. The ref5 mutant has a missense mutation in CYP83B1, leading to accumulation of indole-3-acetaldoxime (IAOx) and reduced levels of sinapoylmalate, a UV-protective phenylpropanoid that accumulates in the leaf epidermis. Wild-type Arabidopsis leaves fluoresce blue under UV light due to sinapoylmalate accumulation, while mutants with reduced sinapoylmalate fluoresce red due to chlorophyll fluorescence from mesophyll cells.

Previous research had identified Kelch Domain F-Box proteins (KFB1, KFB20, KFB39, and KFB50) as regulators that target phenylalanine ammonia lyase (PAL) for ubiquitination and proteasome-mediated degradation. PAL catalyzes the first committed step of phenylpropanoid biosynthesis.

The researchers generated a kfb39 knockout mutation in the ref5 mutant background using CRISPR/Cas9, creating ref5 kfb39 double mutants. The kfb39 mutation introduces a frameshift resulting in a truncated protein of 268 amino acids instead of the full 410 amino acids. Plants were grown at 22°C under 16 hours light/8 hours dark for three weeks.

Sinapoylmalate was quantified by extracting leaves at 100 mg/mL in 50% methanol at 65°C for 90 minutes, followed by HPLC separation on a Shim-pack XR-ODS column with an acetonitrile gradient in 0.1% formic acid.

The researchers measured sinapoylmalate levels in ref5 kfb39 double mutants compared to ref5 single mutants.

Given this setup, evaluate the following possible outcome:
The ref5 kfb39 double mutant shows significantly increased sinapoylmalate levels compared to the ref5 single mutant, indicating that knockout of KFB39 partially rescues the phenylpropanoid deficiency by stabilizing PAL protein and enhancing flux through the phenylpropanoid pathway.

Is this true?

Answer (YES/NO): NO